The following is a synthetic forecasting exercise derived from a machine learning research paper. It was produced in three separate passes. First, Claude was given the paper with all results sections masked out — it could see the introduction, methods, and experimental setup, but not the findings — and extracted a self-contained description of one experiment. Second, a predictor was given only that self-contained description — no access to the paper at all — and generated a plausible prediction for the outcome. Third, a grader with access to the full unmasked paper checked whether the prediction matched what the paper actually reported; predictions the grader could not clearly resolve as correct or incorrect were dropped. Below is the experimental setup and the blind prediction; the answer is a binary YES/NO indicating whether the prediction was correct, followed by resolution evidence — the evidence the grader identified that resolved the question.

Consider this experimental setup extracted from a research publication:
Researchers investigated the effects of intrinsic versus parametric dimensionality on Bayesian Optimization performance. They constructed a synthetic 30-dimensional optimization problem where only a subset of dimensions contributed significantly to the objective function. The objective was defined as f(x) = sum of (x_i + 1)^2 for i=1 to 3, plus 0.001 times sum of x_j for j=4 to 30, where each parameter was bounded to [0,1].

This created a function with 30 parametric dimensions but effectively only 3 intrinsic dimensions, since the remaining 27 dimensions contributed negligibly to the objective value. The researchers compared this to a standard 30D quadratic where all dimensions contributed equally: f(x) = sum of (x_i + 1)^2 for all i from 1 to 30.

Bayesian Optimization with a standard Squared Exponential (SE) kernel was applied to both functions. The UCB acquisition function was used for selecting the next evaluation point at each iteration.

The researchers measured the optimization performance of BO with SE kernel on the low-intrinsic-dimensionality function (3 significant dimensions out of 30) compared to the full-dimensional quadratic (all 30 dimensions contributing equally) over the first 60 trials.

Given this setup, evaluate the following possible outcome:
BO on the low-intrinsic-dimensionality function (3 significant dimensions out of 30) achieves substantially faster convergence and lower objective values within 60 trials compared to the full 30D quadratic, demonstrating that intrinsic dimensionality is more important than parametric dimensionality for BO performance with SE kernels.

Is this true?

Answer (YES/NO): YES